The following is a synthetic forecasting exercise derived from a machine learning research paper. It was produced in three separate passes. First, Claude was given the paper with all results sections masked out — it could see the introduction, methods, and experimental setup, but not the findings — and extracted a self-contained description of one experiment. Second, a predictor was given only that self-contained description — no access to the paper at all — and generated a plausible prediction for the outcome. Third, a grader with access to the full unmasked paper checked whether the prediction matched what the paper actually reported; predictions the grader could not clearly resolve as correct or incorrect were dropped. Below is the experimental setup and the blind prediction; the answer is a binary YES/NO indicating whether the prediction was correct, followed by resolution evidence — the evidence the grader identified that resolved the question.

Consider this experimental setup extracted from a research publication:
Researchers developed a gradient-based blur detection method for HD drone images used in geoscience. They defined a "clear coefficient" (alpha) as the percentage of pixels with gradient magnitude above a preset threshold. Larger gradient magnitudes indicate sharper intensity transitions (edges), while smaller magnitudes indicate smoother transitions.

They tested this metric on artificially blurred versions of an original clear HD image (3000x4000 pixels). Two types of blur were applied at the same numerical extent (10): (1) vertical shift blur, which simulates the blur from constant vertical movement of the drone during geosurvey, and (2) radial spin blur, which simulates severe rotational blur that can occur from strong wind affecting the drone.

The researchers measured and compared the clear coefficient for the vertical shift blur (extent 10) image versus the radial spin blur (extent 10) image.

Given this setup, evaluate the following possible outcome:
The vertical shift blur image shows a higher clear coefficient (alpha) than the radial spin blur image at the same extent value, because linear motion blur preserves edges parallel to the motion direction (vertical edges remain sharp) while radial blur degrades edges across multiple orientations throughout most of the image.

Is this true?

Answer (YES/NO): YES